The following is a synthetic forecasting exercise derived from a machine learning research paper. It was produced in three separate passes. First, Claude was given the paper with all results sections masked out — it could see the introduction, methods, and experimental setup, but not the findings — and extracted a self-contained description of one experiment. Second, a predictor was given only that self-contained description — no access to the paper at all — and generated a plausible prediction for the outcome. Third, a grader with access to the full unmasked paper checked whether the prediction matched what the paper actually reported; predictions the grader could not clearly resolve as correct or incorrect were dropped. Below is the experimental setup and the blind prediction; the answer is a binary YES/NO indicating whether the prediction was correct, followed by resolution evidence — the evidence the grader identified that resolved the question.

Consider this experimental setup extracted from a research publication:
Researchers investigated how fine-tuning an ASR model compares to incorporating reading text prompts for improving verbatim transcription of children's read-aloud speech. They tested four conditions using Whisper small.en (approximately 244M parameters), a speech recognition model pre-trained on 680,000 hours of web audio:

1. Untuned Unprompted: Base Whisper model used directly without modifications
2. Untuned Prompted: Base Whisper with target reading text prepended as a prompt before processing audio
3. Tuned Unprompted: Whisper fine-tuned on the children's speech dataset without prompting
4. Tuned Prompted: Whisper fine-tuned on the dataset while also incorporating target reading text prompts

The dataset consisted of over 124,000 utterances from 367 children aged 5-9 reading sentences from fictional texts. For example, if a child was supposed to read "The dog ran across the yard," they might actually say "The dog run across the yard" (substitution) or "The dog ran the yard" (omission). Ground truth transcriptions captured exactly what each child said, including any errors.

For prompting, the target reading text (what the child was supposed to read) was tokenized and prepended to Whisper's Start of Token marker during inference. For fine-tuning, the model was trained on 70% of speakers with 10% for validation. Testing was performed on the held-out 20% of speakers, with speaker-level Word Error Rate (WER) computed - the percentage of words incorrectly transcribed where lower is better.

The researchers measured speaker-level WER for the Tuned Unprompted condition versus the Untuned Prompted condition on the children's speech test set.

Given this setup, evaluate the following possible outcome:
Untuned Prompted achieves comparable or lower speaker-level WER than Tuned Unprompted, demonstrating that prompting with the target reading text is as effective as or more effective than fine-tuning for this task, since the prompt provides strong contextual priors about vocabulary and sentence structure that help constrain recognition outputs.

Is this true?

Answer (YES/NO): YES